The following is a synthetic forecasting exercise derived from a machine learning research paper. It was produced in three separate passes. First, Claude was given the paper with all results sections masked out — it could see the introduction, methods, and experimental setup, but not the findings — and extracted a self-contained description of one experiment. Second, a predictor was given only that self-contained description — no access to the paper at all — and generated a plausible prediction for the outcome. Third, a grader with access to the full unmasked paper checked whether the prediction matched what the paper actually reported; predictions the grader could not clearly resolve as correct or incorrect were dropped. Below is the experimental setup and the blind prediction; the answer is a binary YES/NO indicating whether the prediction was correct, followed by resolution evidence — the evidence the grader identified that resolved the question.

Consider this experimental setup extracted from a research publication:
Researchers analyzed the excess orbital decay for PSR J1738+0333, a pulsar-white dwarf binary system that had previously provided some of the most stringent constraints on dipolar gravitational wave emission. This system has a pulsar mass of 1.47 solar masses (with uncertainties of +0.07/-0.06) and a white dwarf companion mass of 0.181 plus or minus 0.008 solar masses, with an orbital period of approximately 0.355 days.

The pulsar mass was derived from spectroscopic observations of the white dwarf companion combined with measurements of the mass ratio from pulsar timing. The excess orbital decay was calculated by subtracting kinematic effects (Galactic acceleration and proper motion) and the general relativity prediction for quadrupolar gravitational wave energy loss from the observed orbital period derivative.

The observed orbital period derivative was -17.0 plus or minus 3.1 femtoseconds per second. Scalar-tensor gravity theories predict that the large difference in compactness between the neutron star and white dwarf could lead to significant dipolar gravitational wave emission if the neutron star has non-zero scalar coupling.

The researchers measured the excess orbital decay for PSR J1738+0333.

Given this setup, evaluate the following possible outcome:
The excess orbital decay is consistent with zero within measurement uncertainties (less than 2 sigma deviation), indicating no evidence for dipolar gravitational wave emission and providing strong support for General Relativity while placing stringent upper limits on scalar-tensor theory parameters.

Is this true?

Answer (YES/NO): YES